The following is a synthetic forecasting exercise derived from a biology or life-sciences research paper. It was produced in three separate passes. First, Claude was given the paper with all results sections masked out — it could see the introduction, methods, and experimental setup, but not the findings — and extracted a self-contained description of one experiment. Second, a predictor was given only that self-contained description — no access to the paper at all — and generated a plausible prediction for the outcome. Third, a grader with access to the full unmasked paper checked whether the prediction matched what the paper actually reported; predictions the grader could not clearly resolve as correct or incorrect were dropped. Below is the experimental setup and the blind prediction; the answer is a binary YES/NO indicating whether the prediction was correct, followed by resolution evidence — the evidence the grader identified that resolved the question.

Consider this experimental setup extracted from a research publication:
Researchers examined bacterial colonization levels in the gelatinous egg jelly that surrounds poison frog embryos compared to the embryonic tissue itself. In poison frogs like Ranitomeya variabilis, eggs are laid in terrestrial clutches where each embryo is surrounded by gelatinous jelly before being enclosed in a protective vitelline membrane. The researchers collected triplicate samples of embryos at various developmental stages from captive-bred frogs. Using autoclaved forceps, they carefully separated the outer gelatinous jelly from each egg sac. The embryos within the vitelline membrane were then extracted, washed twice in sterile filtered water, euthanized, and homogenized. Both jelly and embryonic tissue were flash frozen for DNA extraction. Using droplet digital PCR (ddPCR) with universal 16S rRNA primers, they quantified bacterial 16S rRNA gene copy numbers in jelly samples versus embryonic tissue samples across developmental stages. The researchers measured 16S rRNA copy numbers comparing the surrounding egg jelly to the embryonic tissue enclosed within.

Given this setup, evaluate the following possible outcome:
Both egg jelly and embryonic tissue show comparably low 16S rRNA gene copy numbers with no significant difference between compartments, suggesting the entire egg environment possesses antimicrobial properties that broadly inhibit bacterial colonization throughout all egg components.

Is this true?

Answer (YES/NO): NO